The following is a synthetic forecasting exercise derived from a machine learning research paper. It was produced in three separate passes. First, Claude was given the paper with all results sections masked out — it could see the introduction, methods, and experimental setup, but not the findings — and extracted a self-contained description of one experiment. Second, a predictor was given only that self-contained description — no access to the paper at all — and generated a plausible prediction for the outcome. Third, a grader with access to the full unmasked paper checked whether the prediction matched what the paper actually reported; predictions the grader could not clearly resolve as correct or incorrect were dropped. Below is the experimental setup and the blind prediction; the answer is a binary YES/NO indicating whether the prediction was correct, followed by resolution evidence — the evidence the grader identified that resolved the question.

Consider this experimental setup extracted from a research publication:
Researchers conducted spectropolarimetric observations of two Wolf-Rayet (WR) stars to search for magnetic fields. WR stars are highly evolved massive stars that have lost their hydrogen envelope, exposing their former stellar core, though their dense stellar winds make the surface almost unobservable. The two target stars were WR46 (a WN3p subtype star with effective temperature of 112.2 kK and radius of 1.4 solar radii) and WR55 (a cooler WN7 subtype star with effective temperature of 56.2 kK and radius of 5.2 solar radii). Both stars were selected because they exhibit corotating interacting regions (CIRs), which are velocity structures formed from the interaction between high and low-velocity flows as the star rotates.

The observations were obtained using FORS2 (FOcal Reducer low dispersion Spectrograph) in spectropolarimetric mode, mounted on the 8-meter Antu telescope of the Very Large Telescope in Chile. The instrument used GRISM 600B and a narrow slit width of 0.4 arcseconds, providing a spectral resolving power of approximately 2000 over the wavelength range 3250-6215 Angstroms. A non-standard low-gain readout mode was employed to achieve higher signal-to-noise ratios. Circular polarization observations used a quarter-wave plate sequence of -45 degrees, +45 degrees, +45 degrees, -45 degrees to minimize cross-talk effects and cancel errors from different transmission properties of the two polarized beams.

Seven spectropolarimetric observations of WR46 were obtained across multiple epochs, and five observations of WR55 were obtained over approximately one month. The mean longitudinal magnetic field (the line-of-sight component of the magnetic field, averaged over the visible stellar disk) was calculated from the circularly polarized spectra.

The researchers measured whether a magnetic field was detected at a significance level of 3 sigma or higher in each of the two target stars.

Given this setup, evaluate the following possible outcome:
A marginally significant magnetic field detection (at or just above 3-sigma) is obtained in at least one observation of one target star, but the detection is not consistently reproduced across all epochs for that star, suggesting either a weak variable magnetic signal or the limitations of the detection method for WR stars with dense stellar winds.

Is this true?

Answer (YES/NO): NO